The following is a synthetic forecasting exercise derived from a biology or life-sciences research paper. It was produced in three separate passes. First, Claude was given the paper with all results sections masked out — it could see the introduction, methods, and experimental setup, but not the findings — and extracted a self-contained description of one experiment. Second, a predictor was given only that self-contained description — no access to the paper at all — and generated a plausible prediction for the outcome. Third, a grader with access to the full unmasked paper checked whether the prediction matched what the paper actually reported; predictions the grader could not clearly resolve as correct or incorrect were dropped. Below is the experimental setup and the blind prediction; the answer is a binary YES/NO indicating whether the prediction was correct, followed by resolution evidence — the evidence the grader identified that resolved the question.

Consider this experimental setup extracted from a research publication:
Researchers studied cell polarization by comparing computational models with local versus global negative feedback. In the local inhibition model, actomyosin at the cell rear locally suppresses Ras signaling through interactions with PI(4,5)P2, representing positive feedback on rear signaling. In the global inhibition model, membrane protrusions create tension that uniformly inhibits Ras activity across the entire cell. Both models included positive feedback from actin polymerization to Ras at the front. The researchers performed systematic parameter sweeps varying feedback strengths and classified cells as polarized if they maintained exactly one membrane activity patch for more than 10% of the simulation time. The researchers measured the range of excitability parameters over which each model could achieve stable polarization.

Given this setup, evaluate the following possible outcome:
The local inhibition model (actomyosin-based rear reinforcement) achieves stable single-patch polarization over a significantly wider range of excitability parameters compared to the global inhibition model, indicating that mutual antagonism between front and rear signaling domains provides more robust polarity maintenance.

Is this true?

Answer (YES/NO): NO